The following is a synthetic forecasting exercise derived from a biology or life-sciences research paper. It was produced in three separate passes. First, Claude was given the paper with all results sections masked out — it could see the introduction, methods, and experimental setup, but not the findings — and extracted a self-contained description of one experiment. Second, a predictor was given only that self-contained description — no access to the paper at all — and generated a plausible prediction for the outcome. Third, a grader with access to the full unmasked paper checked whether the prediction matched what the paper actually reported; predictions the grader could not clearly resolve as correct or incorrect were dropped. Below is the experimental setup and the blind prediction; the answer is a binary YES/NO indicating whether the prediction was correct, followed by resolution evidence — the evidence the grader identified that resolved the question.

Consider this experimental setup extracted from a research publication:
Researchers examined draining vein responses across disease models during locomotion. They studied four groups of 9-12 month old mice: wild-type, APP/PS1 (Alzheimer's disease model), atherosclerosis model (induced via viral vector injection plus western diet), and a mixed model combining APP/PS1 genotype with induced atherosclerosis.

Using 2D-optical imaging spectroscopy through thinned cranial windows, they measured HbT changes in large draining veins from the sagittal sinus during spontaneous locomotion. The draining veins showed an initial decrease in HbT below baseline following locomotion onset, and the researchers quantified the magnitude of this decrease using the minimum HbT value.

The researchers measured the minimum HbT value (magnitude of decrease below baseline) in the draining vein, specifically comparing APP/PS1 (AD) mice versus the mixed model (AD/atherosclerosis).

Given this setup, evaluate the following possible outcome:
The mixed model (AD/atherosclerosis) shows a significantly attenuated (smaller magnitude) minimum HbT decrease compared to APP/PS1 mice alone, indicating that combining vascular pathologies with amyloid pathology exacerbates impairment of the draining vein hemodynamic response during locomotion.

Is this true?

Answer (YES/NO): NO